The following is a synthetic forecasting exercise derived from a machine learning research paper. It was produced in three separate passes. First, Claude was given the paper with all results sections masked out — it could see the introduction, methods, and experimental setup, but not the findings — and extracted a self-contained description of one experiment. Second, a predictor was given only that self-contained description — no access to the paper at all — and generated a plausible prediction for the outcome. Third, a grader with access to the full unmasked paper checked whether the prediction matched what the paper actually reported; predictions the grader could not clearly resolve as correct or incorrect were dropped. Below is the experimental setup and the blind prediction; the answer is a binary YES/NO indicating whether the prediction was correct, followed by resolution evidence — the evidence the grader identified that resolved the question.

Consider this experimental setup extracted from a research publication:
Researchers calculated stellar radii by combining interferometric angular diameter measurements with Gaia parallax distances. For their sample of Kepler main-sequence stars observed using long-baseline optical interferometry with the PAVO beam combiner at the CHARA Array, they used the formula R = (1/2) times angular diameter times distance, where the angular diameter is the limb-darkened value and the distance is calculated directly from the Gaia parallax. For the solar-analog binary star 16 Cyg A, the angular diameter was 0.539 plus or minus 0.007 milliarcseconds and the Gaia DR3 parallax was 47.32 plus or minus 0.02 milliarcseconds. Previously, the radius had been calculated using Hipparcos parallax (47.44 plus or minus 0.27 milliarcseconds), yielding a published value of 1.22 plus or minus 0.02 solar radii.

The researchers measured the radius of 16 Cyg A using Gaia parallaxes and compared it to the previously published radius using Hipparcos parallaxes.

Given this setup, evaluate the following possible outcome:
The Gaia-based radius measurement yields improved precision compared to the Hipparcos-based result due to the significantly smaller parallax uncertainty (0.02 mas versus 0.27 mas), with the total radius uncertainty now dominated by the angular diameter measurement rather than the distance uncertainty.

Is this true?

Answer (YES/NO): YES